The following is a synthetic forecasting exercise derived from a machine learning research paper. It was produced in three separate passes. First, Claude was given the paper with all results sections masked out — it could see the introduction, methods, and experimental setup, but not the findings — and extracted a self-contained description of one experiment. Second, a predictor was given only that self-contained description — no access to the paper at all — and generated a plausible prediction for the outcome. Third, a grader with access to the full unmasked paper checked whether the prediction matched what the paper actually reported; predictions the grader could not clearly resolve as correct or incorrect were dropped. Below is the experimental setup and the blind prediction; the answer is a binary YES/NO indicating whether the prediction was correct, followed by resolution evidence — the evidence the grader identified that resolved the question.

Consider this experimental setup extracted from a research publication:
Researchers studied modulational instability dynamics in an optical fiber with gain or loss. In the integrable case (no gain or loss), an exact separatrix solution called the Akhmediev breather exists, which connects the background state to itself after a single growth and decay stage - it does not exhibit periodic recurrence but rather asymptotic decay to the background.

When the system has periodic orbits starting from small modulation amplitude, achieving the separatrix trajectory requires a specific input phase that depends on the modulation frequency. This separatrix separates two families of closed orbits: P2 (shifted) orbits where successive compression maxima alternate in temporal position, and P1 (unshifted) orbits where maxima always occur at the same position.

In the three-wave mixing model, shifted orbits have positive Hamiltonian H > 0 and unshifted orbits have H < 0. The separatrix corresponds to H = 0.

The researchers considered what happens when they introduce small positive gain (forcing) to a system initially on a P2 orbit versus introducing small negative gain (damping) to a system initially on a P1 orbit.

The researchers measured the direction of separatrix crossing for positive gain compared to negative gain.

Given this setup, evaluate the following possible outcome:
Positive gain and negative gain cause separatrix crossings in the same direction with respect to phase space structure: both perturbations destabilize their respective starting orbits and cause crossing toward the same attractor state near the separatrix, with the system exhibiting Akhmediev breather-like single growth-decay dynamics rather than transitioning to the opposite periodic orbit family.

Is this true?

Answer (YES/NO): NO